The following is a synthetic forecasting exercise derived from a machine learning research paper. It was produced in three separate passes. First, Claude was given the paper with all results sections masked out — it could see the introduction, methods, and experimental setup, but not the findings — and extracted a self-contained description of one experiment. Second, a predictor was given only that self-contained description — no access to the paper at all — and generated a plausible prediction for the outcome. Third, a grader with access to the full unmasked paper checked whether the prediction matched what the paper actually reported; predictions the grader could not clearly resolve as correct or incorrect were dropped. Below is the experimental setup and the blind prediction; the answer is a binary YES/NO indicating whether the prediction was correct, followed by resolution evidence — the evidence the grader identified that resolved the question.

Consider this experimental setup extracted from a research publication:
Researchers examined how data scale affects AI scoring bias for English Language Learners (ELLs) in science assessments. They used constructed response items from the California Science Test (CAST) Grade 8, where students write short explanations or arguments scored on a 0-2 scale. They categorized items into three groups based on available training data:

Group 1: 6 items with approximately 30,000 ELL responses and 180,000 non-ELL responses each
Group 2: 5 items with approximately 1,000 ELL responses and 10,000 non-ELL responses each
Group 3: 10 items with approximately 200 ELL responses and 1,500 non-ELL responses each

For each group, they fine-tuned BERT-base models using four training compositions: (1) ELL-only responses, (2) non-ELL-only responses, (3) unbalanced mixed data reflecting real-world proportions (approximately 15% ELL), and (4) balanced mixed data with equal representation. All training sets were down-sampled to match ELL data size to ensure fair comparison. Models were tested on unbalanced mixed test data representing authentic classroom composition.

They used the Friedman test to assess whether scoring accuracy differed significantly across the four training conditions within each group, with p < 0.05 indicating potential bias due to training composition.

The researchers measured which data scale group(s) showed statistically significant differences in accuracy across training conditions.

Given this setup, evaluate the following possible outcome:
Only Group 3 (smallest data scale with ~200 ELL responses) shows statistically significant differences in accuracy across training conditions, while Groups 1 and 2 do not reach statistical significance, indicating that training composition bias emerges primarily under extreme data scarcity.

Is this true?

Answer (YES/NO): YES